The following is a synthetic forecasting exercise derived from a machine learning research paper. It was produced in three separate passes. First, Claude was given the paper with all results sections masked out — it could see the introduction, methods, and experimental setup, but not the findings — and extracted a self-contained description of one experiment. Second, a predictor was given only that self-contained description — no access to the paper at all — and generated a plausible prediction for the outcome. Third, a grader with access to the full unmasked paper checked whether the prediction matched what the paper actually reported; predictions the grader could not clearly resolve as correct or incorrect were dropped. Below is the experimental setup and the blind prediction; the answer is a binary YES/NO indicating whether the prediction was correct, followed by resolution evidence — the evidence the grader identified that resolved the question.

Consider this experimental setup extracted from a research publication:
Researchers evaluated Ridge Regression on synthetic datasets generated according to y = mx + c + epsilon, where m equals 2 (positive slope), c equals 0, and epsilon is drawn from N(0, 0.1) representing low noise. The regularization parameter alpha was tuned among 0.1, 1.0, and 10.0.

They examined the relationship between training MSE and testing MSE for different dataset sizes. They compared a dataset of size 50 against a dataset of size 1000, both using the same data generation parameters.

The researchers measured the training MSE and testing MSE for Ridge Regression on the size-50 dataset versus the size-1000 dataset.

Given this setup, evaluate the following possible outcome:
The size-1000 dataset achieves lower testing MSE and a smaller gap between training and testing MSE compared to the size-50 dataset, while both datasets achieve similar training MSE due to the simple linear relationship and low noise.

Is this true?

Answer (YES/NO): NO